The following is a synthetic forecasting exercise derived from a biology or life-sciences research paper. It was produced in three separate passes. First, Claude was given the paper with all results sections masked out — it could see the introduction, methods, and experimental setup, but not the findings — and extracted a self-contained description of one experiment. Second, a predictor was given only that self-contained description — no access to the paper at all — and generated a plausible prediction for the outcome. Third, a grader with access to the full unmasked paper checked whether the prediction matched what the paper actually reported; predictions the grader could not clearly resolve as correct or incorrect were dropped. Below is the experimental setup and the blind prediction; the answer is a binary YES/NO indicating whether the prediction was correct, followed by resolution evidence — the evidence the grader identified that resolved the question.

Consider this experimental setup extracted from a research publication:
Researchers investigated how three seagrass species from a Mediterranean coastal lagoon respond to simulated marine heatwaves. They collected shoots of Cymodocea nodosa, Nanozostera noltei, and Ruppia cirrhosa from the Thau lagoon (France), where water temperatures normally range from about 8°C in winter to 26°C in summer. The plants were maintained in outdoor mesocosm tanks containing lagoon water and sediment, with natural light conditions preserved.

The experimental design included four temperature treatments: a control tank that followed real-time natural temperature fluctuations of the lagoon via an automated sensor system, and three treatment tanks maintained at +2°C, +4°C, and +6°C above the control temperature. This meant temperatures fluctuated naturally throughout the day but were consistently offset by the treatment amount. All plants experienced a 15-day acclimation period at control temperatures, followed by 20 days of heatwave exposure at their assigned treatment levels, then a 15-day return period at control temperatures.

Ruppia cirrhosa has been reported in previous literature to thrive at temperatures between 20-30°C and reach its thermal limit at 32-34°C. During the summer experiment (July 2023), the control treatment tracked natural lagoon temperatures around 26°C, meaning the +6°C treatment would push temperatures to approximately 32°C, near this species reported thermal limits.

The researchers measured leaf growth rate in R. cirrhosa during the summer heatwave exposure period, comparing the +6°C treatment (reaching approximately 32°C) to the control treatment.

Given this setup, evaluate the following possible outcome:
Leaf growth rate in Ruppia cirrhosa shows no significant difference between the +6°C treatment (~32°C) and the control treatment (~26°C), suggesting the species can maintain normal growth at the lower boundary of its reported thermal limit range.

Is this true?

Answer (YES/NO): YES